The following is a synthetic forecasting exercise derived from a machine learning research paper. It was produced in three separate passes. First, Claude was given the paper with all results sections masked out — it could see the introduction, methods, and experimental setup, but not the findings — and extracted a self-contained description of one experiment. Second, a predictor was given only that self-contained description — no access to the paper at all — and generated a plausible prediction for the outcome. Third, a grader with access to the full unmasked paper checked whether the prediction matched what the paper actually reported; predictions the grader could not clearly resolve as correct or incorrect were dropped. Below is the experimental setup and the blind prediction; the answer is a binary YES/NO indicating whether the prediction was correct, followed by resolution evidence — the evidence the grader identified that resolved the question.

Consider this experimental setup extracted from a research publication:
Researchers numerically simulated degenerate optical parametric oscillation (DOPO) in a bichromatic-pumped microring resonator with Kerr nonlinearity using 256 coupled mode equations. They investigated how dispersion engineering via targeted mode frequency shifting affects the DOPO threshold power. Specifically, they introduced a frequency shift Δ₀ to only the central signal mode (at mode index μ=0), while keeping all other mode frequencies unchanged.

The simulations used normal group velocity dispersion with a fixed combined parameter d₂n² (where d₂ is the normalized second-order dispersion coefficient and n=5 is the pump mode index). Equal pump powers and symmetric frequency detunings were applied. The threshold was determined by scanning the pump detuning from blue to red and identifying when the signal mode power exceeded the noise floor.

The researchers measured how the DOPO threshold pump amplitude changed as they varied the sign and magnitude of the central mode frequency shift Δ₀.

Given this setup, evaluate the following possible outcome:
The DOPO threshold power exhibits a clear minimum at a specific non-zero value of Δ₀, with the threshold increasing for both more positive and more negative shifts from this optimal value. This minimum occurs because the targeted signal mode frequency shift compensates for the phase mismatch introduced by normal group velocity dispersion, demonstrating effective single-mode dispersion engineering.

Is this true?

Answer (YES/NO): YES